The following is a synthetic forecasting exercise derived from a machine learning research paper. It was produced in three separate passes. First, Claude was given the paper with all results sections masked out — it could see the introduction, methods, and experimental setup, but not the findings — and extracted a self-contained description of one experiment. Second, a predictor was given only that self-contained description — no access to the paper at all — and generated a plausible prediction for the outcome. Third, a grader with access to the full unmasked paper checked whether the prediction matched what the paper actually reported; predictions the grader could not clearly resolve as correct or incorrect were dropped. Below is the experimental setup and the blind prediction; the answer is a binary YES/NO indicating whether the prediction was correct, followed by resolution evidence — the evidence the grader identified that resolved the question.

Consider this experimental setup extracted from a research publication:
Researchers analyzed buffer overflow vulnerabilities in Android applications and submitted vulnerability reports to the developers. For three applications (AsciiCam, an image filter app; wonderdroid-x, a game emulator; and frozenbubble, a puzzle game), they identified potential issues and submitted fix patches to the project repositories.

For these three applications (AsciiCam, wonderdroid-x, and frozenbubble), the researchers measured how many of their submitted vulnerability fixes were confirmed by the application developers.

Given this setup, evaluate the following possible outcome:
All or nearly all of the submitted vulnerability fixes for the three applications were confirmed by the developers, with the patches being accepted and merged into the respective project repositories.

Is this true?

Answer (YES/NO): NO